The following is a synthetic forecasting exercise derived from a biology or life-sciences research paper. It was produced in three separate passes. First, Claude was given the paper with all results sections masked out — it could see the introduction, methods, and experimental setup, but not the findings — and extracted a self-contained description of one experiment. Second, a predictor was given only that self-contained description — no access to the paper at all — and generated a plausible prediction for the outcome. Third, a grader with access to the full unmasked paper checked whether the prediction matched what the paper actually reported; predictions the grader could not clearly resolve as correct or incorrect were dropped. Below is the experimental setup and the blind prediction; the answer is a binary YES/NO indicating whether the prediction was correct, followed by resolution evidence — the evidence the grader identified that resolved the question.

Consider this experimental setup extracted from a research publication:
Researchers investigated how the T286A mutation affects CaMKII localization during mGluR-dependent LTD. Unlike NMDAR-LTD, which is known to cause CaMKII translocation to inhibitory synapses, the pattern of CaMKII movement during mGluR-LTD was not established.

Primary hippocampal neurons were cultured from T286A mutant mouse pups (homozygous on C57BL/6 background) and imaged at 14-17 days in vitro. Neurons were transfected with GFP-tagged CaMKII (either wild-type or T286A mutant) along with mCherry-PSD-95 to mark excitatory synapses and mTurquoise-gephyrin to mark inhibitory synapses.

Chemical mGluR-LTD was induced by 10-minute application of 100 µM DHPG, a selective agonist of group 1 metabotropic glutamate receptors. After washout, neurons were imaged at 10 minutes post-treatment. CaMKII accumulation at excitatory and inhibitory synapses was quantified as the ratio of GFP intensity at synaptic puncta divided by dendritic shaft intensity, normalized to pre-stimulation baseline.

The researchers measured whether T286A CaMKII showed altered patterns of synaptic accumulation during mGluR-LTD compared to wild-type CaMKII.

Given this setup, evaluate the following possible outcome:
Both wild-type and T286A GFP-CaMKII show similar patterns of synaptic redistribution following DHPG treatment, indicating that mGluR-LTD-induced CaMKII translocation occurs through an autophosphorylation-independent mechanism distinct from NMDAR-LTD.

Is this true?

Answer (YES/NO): NO